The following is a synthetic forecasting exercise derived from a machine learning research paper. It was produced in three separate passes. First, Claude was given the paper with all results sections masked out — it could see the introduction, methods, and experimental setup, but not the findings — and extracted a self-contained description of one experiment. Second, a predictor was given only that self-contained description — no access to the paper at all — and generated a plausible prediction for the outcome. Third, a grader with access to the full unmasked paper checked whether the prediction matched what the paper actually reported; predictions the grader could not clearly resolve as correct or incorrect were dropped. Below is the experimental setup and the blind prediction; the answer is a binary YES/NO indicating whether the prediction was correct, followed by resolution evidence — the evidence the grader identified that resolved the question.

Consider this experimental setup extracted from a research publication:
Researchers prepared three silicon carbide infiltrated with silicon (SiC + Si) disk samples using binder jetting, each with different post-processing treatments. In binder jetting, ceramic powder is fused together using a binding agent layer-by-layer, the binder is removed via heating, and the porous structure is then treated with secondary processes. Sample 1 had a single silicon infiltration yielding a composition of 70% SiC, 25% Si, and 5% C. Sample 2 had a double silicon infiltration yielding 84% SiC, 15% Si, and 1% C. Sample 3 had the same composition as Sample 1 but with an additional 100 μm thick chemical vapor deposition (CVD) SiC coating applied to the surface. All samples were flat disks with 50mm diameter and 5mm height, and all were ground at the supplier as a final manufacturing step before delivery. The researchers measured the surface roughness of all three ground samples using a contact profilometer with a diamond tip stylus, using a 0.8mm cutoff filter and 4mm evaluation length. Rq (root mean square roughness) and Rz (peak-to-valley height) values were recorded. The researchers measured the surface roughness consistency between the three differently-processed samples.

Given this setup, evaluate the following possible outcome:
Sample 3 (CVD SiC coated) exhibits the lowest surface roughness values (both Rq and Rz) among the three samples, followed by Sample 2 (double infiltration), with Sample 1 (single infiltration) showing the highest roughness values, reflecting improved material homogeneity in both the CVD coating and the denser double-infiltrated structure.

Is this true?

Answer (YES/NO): NO